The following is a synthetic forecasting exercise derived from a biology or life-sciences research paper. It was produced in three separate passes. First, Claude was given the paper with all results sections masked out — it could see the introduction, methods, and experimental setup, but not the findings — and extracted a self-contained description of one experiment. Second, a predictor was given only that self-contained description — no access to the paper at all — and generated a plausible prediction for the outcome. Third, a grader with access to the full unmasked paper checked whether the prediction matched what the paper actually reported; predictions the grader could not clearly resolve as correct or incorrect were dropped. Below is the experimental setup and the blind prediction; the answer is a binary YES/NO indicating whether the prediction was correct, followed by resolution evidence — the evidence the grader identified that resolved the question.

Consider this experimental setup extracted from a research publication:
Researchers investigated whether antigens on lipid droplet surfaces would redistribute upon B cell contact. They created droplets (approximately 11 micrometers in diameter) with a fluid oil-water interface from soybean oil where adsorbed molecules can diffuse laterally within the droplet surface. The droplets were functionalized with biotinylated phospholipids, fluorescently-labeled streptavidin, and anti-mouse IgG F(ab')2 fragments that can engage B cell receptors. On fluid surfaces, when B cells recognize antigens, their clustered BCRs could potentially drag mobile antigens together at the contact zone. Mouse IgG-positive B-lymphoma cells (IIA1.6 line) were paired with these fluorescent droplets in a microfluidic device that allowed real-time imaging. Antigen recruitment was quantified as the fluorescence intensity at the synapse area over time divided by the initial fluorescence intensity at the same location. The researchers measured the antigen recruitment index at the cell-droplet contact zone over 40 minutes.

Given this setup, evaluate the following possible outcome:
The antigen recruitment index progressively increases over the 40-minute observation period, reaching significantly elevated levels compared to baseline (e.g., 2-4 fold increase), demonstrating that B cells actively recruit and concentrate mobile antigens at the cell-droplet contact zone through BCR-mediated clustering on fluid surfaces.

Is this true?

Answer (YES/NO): NO